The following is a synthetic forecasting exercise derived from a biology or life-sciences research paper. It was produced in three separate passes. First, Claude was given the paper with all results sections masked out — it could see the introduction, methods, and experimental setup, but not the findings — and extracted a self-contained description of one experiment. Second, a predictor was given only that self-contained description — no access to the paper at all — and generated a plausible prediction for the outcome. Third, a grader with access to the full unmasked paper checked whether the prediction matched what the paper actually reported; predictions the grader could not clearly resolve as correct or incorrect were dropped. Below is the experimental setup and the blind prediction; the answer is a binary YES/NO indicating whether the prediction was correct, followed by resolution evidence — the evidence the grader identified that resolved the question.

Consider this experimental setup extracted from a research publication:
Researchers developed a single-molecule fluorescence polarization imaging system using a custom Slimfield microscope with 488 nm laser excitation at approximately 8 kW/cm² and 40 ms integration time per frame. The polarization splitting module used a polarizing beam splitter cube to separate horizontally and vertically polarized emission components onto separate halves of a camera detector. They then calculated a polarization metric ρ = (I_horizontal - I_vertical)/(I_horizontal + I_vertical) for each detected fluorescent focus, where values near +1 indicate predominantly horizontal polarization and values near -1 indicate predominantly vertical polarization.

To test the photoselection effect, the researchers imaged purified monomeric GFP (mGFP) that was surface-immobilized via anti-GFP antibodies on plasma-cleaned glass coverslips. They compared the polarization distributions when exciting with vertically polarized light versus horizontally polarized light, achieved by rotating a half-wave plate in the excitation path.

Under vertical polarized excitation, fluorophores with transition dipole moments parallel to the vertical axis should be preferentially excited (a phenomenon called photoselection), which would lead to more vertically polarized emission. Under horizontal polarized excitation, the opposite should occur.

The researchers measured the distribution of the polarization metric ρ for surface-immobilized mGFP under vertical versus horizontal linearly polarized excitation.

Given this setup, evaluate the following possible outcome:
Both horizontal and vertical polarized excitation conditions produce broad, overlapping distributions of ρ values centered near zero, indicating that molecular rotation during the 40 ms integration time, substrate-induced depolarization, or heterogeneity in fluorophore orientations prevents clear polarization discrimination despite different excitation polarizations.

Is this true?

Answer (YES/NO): NO